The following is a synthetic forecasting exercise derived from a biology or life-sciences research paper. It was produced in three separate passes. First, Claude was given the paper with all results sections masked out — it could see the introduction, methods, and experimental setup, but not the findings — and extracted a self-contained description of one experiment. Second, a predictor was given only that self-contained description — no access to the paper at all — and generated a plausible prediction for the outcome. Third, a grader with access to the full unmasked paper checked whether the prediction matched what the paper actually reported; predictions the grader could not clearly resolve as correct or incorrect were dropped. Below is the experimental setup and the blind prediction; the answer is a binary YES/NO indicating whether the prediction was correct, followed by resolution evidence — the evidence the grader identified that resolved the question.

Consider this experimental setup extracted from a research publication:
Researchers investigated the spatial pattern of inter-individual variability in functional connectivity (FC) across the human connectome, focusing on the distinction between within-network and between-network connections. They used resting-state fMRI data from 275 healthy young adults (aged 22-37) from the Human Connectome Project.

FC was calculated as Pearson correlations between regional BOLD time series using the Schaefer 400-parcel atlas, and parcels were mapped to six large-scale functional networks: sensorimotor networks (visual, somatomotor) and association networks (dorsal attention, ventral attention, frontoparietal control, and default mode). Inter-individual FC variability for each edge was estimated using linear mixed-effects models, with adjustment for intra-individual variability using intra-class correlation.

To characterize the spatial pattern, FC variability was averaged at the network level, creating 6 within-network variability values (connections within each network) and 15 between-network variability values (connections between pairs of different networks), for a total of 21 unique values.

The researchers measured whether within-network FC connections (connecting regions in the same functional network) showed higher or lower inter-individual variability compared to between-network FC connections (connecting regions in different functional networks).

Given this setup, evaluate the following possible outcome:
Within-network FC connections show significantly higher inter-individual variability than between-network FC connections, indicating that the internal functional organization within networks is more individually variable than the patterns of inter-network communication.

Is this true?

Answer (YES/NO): YES